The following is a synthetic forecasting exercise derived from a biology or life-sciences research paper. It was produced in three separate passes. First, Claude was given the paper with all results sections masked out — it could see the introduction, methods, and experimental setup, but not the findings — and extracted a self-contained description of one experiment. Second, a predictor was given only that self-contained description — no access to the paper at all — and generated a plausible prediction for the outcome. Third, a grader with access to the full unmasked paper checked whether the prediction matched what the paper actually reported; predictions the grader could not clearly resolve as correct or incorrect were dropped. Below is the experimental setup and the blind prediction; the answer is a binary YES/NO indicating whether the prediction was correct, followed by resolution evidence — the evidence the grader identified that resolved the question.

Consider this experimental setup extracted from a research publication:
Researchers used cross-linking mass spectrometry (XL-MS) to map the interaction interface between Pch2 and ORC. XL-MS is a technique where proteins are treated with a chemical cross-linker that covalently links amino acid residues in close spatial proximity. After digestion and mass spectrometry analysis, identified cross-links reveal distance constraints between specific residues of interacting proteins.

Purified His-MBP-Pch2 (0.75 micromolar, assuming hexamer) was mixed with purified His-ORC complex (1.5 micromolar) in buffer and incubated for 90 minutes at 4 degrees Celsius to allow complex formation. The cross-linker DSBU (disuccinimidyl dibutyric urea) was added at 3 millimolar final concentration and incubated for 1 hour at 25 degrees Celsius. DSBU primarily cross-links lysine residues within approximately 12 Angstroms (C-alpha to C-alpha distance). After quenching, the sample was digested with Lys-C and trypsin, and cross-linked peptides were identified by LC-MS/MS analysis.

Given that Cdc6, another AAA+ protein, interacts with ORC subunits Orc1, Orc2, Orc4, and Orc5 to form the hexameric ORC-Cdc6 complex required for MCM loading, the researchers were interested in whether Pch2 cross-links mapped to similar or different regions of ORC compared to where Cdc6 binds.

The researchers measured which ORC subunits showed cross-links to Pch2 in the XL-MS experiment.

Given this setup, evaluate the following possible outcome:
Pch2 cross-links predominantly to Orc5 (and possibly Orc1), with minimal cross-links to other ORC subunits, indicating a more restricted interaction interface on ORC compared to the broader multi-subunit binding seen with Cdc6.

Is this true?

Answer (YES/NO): NO